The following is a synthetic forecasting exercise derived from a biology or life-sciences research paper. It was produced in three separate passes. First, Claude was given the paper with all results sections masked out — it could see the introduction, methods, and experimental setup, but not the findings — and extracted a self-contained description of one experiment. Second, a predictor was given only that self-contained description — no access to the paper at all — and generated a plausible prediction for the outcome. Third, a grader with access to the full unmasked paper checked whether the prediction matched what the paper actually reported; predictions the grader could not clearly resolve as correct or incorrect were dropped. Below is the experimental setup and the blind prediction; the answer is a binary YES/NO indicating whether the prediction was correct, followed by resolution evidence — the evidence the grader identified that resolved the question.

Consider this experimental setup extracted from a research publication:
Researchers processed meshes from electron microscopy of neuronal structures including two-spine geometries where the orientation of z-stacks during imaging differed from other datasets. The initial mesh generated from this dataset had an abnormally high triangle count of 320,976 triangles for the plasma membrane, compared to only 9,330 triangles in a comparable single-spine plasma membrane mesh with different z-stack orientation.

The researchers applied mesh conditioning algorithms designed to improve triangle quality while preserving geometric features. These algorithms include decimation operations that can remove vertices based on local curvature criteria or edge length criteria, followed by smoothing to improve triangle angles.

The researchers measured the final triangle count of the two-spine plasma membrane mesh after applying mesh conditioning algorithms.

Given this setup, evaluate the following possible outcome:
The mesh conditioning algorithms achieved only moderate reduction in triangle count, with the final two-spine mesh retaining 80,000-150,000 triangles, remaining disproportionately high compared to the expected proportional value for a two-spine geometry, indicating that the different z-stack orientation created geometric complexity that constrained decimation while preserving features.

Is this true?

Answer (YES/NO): NO